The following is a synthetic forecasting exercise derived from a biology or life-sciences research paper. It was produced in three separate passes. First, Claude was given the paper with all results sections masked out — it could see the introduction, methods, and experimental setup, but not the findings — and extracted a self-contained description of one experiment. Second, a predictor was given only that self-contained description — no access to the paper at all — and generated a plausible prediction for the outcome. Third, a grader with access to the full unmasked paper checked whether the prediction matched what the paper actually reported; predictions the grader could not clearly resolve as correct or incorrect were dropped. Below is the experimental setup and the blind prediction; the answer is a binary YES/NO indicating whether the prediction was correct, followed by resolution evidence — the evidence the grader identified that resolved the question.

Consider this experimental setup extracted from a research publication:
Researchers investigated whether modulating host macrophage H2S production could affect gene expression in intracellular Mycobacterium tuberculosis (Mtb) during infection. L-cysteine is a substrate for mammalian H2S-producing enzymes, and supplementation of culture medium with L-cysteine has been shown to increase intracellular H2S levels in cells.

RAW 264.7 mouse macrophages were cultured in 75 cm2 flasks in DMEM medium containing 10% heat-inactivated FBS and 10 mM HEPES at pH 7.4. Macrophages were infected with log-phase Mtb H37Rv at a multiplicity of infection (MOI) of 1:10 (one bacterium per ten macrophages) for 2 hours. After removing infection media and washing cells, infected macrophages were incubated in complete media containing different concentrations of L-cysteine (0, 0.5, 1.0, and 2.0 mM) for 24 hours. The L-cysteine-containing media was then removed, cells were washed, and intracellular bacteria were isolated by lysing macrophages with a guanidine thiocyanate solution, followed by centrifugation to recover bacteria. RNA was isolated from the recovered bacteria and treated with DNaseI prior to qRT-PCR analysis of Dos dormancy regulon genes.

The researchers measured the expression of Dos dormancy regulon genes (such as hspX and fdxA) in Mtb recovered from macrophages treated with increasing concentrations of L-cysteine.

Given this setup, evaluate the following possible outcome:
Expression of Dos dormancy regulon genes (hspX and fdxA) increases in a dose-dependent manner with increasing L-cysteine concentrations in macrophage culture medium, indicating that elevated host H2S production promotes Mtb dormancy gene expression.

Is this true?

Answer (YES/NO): NO